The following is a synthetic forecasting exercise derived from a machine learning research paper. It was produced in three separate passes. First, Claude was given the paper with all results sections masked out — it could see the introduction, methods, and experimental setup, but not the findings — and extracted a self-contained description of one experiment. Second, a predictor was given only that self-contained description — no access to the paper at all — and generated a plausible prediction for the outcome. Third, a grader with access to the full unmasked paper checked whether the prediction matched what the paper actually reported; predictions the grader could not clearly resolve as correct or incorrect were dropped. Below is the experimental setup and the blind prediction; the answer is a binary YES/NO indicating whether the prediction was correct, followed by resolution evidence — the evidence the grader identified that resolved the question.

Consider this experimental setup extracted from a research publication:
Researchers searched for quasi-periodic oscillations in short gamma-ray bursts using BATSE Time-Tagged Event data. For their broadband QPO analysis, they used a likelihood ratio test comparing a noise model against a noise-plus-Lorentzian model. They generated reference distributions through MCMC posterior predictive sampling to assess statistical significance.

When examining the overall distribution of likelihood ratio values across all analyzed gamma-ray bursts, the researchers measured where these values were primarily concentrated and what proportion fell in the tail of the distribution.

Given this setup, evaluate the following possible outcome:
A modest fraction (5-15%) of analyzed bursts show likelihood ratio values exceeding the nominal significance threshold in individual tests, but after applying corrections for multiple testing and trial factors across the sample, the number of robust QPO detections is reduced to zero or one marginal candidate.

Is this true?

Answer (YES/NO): NO